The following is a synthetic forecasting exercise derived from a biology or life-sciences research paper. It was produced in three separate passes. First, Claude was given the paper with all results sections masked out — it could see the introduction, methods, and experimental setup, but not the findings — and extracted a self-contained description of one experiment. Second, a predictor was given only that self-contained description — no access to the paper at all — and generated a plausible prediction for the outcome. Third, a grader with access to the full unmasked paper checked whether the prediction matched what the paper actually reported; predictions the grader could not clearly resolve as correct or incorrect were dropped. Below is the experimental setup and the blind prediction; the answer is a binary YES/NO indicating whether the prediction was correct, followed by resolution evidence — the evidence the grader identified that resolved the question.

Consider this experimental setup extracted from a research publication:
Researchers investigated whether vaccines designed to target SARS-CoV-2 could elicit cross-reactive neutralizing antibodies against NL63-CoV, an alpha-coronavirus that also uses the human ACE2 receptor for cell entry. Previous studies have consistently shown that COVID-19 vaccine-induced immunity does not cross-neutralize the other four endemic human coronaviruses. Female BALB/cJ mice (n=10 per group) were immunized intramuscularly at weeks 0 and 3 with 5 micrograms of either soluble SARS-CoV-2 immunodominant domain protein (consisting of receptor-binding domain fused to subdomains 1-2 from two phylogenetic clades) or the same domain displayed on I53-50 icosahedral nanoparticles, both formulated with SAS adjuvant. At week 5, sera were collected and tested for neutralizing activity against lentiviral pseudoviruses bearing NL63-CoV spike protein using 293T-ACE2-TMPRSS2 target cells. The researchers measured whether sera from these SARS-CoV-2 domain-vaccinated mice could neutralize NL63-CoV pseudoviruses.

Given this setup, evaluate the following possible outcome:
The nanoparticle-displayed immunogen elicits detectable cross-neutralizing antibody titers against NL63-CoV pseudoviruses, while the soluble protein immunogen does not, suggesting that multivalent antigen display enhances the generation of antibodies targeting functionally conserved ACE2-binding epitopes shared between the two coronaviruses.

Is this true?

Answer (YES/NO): NO